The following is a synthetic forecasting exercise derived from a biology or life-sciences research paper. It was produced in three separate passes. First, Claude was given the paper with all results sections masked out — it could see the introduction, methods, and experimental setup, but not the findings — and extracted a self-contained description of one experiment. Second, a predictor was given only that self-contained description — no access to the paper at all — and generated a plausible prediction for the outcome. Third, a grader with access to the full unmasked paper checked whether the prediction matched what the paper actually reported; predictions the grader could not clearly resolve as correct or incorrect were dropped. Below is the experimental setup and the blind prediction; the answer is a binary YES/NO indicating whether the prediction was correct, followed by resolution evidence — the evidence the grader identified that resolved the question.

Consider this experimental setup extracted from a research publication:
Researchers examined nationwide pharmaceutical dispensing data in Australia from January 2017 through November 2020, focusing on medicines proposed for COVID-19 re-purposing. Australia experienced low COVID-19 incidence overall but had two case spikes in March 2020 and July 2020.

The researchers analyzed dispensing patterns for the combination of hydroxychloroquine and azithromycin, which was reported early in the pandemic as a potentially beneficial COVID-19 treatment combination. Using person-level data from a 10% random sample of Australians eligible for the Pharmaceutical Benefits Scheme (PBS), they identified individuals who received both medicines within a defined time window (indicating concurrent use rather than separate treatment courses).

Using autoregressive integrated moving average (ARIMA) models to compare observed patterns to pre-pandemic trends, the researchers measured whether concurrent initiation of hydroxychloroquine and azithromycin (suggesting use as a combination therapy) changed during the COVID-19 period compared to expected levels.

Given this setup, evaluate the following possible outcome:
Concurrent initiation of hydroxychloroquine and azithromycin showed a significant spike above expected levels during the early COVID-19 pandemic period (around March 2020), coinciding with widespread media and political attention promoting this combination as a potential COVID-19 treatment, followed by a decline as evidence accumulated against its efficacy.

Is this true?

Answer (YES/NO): NO